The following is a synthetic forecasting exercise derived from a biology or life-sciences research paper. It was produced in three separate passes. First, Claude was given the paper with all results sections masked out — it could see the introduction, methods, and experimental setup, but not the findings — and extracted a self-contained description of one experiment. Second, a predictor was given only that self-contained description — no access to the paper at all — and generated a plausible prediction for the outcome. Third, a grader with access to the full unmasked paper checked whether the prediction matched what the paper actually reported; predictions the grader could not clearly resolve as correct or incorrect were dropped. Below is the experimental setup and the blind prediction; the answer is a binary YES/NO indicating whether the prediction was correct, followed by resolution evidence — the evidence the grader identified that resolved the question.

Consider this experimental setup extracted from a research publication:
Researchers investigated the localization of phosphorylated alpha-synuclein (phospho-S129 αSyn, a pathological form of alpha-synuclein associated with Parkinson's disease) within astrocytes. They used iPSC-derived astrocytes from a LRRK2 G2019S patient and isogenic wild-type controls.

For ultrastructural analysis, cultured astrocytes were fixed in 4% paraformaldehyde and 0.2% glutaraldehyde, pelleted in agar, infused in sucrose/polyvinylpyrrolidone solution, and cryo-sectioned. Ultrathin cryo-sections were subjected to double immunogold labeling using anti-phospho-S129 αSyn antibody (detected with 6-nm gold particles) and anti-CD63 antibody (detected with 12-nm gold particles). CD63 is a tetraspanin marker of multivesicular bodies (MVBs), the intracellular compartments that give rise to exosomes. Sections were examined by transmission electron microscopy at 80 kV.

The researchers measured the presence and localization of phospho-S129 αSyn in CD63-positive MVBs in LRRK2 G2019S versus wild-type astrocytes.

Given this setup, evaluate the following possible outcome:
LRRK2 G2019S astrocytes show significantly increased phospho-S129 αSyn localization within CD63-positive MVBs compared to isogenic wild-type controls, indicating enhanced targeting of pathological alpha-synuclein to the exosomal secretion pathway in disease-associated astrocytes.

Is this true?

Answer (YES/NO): YES